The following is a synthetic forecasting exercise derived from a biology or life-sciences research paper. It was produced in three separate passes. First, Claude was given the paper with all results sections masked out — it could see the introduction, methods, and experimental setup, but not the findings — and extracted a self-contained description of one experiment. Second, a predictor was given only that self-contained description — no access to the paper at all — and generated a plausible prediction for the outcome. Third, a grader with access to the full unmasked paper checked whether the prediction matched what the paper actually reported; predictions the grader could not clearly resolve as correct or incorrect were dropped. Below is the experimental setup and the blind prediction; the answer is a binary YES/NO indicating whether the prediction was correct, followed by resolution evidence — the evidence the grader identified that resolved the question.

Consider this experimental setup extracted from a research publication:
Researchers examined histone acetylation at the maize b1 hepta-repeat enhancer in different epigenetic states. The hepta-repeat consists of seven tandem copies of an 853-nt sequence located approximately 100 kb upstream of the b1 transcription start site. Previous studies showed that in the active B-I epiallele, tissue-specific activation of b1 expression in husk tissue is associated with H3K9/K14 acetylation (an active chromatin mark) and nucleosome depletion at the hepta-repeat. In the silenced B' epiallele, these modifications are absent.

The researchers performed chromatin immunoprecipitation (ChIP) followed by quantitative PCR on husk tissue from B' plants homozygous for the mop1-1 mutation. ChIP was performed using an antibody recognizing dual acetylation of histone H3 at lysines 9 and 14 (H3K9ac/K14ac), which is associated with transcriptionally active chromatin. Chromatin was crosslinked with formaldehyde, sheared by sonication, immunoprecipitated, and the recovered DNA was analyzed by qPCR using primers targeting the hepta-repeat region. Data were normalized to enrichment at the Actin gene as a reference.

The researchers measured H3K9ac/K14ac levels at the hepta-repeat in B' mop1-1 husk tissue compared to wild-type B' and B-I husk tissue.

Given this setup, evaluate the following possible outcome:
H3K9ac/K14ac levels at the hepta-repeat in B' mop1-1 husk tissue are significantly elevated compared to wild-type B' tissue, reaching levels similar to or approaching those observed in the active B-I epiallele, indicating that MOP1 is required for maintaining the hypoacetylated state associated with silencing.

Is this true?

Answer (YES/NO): NO